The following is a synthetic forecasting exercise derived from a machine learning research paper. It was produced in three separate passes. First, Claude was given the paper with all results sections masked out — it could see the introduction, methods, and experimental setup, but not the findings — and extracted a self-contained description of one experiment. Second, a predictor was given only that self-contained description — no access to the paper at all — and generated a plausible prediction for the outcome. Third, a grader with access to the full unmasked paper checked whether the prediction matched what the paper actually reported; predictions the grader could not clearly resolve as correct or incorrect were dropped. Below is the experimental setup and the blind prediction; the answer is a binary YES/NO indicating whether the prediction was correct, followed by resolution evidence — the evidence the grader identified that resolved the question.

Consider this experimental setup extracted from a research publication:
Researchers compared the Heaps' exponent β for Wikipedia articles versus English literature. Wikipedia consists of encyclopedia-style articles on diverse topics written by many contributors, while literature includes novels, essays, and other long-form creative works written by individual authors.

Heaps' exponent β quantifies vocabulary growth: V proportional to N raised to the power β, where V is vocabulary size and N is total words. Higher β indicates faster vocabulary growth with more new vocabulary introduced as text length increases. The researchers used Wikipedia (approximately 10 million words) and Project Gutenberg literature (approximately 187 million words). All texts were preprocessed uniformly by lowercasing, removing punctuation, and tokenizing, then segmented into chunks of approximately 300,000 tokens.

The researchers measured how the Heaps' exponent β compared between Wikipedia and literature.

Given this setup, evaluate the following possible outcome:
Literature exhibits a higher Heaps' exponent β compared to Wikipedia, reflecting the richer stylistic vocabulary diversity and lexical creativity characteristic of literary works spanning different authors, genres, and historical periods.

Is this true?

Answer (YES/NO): NO